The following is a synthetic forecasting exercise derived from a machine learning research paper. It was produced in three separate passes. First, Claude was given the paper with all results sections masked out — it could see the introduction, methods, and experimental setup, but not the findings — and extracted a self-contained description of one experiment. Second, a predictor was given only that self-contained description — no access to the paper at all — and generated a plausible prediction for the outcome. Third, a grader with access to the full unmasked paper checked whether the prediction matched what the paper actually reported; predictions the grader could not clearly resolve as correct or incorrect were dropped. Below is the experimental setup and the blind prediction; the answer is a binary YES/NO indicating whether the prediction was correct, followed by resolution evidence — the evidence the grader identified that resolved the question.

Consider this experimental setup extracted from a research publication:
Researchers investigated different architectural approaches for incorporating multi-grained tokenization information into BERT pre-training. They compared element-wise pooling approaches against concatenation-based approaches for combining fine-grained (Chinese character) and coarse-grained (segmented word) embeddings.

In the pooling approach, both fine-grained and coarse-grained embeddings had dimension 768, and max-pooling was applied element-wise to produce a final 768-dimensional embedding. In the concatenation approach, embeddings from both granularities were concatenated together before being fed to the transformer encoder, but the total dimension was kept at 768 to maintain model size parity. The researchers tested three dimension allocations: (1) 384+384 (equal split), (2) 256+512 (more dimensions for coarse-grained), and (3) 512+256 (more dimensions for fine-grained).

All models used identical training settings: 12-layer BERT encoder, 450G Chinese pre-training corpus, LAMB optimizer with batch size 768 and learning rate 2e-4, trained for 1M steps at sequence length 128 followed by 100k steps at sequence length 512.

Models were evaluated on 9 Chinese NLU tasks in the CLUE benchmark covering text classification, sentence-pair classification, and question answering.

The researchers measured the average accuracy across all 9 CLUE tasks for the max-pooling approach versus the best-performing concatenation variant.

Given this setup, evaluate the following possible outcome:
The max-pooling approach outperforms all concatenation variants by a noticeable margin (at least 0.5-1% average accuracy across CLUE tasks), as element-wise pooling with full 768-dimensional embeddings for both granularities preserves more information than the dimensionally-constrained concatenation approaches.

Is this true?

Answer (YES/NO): YES